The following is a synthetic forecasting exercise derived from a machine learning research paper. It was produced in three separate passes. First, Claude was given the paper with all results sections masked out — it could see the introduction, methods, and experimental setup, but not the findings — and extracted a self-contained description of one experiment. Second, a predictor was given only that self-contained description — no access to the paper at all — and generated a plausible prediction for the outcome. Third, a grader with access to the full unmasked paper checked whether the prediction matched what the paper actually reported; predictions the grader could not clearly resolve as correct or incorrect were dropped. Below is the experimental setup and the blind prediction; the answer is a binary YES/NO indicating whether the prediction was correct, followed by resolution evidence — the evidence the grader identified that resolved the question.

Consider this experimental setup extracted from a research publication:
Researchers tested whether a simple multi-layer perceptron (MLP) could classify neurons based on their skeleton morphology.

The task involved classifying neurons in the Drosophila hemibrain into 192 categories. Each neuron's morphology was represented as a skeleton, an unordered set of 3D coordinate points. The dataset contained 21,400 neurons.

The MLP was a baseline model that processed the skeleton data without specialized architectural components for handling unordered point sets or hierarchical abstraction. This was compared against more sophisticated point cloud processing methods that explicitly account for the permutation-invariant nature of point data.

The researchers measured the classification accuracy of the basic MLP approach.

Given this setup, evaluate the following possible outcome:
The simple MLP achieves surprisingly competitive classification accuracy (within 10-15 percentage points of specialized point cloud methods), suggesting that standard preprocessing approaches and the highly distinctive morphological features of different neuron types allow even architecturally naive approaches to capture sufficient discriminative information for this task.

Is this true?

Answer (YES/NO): NO